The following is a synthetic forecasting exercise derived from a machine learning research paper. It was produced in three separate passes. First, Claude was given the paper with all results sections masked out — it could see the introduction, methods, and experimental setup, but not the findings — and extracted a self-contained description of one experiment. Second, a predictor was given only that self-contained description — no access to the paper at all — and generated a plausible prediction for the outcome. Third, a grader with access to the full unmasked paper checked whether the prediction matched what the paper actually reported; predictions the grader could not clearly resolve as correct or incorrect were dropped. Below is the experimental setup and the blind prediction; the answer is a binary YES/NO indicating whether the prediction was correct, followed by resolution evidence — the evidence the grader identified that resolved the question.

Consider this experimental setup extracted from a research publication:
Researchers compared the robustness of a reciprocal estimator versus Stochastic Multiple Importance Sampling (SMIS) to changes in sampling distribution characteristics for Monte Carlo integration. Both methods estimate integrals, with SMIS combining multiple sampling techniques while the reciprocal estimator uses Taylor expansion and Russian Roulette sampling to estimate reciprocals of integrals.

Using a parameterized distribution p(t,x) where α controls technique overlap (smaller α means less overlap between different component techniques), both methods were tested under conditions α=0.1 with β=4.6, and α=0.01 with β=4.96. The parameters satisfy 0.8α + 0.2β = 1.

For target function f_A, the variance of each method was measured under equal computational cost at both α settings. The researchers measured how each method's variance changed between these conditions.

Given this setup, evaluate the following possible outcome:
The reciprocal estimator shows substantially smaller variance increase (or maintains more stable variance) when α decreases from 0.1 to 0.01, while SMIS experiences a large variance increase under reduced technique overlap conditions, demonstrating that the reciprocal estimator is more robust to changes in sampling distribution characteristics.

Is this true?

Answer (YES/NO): YES